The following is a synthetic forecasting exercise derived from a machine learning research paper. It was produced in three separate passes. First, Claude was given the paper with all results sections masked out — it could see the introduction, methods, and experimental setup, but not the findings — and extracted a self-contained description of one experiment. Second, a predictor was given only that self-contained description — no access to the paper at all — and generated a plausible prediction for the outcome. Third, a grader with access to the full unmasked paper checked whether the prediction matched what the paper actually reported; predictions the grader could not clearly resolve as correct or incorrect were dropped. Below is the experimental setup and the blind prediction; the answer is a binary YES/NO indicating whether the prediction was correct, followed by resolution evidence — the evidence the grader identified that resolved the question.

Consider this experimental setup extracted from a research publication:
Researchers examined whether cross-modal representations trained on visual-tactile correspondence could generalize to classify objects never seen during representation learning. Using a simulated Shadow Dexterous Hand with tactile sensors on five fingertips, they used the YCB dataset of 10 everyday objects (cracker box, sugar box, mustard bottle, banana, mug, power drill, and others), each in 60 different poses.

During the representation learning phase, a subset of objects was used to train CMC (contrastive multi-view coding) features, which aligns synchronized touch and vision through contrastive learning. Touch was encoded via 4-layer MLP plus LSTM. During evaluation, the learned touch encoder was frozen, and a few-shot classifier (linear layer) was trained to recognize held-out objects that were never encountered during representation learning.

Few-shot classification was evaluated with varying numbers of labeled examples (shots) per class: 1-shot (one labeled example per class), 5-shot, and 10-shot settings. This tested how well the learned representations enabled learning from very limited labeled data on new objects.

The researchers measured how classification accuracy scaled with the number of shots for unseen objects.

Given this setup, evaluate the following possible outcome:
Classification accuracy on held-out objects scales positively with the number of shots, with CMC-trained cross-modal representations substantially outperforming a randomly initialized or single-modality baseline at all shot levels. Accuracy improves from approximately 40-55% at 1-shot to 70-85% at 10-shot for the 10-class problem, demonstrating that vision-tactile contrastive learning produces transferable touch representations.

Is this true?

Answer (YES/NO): NO